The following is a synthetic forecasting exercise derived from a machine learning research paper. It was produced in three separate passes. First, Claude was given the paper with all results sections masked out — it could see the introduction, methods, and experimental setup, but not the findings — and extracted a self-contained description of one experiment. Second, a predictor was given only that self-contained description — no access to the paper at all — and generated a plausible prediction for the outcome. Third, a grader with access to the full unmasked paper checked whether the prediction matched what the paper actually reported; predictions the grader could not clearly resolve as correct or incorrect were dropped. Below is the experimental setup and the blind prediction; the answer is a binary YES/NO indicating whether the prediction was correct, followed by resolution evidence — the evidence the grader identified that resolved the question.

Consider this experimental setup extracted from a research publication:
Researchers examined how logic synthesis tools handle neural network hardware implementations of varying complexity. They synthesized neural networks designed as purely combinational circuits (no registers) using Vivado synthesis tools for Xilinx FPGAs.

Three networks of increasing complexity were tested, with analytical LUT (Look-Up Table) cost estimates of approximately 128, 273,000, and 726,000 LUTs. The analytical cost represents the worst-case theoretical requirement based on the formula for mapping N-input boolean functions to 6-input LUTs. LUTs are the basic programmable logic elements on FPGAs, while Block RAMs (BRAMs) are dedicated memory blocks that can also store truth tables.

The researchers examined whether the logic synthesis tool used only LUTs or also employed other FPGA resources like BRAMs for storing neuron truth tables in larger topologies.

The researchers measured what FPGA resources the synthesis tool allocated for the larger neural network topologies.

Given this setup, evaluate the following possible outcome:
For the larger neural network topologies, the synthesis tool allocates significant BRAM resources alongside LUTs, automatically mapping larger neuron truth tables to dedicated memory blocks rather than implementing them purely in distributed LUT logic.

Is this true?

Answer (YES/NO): NO